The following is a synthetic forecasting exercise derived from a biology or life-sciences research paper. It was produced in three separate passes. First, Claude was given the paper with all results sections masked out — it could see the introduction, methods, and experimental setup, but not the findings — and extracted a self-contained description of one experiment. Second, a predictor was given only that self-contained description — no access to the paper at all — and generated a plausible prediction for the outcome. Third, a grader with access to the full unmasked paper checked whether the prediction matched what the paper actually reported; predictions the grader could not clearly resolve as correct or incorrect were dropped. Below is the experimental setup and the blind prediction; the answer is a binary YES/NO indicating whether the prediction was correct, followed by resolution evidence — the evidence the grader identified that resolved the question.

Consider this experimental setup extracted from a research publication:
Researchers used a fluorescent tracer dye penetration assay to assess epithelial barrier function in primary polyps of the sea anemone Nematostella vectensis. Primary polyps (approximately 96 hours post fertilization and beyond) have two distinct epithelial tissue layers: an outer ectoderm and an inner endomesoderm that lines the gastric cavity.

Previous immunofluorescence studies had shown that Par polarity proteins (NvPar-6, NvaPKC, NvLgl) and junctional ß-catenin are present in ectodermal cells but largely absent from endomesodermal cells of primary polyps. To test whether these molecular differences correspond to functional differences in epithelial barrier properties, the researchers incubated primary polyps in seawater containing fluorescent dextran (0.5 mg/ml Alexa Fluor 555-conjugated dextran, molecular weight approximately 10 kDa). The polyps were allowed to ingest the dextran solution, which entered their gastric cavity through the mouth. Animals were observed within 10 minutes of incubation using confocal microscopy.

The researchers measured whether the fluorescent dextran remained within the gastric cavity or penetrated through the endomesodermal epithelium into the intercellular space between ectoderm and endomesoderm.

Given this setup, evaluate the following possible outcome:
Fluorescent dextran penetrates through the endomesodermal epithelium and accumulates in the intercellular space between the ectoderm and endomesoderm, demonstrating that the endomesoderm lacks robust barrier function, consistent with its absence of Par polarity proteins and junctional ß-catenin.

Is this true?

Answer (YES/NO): YES